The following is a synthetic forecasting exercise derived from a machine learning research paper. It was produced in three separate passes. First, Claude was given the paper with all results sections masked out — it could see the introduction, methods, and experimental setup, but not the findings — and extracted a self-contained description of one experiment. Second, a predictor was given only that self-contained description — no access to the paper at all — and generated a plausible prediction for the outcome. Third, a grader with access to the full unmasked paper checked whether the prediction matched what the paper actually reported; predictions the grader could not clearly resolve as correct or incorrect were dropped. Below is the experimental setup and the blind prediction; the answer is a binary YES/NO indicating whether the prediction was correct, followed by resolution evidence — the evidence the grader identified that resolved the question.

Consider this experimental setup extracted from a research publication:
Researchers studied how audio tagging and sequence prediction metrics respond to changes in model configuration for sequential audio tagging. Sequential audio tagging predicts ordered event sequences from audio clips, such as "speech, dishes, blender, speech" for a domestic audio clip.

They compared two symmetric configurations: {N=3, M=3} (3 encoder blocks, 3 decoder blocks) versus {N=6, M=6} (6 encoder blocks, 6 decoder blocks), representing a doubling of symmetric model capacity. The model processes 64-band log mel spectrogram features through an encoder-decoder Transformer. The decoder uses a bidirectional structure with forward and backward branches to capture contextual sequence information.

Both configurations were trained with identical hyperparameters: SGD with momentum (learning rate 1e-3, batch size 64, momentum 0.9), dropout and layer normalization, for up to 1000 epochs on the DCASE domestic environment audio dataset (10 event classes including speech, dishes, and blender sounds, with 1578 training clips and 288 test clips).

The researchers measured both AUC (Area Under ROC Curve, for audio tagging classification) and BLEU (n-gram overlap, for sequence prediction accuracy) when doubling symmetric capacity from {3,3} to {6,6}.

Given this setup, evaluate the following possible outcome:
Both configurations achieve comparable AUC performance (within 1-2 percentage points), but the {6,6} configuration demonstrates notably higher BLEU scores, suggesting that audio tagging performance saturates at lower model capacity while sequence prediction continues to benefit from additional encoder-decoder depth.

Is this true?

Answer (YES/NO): NO